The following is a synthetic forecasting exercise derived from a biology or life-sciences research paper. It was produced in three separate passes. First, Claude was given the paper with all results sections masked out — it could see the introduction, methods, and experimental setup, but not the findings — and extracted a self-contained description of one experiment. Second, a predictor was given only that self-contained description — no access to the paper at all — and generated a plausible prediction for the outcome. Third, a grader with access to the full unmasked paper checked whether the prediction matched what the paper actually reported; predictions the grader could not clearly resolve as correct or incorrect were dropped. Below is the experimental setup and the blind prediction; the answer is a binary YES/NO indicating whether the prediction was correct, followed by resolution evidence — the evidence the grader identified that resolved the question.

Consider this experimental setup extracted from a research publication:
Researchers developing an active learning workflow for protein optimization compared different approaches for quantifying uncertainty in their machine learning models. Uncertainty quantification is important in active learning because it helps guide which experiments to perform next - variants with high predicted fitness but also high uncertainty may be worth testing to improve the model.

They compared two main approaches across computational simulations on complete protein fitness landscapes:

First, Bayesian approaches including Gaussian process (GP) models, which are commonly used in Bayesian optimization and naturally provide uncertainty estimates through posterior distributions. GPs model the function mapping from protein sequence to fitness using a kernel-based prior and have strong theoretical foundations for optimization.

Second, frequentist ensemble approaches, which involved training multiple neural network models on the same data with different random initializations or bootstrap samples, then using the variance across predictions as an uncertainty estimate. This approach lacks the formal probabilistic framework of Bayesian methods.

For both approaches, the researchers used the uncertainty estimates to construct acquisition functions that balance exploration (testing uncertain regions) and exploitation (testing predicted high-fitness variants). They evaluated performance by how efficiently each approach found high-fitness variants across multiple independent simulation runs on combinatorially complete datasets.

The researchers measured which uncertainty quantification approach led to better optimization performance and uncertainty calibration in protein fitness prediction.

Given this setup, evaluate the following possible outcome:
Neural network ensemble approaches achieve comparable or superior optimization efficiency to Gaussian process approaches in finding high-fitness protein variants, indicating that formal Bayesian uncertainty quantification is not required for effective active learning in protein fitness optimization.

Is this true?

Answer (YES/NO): YES